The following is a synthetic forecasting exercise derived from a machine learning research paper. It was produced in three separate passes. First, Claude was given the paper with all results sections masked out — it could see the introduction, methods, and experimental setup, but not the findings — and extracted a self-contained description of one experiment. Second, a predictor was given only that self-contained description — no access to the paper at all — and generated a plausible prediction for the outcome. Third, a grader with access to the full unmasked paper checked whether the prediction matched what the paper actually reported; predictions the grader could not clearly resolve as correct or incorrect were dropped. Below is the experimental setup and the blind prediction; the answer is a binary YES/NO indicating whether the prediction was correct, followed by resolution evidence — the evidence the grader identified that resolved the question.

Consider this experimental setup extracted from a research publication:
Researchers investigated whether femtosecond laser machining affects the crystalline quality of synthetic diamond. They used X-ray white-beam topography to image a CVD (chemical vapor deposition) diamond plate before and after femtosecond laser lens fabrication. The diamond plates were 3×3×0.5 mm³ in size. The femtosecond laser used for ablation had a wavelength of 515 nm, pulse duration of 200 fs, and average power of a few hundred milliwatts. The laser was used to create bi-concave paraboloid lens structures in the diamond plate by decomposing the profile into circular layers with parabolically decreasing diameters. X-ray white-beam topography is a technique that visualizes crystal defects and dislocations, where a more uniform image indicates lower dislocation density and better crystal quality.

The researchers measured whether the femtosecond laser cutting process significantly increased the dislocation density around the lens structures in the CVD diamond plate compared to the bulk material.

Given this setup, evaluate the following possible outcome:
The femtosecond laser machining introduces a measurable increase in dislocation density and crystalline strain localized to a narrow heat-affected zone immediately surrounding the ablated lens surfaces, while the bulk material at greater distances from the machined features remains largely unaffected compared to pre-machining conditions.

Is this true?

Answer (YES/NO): NO